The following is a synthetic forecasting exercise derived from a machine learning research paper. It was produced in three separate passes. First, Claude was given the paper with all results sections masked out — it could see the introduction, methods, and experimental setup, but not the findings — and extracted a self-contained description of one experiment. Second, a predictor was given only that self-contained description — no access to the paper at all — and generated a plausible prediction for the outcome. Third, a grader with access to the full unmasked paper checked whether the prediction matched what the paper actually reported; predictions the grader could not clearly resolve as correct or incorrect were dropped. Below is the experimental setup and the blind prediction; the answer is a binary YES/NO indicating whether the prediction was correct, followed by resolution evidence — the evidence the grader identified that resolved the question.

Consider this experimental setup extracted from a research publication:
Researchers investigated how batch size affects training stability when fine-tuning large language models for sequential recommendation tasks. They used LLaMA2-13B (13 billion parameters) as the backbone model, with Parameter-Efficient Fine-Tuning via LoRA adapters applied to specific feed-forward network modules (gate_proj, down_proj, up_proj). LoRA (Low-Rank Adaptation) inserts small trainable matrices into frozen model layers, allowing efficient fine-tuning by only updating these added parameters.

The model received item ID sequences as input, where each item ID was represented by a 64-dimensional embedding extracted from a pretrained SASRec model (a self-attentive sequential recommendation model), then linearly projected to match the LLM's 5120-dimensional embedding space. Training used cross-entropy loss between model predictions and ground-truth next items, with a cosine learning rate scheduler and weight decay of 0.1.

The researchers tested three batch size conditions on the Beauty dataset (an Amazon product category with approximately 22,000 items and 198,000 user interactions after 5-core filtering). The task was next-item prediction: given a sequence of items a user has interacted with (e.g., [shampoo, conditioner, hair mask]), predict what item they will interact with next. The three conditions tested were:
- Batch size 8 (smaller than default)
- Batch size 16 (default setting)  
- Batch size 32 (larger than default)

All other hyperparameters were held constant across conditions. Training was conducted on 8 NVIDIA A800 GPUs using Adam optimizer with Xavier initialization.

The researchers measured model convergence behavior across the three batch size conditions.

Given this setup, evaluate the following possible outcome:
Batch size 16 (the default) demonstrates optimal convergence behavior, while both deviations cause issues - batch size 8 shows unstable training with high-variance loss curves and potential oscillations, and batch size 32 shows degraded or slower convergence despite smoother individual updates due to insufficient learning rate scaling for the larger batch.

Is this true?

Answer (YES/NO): YES